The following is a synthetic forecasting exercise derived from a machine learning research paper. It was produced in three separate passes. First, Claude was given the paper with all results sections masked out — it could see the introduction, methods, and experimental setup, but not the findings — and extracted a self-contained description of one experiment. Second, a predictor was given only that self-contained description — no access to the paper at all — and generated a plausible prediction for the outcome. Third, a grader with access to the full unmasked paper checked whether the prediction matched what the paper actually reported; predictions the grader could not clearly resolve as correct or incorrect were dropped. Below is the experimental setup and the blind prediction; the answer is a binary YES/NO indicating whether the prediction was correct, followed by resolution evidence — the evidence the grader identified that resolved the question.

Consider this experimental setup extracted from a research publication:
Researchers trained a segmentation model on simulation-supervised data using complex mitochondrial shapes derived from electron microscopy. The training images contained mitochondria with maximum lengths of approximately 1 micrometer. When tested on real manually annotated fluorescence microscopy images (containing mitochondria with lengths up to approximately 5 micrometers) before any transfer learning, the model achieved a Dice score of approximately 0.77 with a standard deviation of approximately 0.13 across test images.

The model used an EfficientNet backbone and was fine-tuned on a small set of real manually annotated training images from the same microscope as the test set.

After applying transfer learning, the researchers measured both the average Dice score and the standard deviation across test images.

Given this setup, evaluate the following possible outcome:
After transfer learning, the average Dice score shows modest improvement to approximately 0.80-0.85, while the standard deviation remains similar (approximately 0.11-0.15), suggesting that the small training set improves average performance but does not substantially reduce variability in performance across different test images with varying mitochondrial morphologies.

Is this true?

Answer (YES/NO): NO